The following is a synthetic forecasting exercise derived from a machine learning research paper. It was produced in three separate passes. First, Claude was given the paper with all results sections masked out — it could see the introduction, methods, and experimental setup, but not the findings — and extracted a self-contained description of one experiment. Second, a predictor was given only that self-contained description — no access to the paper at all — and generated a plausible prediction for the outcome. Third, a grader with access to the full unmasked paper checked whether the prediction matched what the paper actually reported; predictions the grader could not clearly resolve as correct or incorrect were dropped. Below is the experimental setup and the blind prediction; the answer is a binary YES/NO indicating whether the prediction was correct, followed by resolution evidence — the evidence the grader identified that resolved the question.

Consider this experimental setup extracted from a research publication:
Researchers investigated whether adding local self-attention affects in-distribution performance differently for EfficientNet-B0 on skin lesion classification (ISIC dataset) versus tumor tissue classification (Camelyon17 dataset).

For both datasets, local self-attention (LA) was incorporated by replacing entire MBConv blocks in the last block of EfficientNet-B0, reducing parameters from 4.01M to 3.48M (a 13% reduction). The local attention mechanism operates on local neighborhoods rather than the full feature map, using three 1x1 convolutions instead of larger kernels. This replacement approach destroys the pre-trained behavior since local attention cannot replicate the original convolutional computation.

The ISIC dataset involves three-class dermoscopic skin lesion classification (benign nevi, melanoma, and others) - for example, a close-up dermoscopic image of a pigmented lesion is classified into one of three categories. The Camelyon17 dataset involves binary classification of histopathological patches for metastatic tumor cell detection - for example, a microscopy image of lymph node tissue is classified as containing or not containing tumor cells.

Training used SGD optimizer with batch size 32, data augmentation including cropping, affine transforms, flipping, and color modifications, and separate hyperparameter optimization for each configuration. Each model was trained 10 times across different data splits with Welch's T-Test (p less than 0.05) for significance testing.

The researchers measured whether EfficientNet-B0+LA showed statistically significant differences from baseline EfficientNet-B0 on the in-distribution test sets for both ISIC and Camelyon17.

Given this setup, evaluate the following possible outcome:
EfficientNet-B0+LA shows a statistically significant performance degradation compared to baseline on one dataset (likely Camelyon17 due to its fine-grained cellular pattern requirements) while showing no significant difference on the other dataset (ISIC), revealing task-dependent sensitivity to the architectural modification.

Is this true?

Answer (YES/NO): NO